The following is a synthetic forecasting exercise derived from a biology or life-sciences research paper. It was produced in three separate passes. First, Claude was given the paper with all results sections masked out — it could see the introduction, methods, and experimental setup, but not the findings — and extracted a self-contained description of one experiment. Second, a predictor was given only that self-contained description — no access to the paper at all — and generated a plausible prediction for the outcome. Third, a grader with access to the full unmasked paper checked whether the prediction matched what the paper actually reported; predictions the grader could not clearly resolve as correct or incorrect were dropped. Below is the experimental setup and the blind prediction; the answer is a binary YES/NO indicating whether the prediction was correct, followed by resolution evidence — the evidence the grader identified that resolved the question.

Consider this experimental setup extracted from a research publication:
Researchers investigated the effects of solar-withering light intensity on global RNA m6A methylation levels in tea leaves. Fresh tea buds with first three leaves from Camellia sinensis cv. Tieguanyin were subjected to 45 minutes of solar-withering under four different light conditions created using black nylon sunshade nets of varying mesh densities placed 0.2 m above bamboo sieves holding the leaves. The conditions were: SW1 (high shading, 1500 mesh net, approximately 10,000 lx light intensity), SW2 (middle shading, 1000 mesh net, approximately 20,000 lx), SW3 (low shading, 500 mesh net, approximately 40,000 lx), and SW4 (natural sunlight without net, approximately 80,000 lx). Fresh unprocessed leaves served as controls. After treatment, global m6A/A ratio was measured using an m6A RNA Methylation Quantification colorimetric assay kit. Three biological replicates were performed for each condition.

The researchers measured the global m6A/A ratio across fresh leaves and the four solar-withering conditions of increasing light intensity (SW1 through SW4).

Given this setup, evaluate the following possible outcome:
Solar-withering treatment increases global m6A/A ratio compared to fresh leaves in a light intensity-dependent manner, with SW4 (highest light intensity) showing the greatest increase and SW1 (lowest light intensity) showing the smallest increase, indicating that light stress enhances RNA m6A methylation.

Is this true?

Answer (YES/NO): NO